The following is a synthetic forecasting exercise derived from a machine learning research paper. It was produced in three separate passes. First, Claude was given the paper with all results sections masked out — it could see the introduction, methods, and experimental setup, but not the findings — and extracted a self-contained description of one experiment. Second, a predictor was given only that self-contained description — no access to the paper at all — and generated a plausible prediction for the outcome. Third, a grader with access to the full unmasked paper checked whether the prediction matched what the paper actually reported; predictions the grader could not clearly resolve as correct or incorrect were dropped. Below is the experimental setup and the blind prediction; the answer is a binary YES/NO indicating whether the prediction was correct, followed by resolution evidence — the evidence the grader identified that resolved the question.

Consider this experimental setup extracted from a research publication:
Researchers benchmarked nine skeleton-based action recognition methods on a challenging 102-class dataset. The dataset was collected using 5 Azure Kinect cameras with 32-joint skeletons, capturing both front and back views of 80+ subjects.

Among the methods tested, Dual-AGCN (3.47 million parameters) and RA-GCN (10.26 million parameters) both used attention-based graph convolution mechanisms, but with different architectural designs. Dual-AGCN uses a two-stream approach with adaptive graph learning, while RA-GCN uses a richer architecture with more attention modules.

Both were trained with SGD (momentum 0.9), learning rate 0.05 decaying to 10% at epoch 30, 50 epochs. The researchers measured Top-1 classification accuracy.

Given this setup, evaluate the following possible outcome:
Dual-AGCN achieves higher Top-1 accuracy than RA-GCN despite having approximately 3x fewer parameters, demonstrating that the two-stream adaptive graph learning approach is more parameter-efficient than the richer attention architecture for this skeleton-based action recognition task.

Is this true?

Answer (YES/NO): YES